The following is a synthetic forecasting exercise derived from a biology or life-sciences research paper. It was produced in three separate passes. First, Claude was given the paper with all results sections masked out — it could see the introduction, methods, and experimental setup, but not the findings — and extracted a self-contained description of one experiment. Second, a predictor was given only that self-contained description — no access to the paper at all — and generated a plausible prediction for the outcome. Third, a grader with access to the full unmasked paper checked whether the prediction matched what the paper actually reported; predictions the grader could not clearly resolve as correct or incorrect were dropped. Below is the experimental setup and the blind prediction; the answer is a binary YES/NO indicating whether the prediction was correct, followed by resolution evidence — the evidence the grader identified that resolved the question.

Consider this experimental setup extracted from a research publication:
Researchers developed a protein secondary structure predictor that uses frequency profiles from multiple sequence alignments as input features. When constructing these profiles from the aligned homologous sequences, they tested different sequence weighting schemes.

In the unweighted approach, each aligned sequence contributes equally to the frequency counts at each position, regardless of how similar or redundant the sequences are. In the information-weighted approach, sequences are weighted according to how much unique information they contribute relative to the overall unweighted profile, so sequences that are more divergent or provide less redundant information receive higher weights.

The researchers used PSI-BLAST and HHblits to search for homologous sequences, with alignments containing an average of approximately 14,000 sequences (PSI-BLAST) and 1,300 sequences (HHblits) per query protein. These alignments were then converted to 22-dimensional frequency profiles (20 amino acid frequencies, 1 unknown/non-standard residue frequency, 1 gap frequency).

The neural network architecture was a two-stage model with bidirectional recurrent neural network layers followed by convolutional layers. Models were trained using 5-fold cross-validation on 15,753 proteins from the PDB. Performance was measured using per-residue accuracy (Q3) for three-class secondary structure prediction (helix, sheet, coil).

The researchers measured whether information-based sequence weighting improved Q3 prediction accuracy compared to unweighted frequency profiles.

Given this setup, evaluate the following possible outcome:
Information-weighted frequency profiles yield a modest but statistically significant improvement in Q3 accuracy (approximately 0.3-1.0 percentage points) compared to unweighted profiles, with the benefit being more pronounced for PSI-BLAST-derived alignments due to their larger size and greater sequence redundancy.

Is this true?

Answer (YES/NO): NO